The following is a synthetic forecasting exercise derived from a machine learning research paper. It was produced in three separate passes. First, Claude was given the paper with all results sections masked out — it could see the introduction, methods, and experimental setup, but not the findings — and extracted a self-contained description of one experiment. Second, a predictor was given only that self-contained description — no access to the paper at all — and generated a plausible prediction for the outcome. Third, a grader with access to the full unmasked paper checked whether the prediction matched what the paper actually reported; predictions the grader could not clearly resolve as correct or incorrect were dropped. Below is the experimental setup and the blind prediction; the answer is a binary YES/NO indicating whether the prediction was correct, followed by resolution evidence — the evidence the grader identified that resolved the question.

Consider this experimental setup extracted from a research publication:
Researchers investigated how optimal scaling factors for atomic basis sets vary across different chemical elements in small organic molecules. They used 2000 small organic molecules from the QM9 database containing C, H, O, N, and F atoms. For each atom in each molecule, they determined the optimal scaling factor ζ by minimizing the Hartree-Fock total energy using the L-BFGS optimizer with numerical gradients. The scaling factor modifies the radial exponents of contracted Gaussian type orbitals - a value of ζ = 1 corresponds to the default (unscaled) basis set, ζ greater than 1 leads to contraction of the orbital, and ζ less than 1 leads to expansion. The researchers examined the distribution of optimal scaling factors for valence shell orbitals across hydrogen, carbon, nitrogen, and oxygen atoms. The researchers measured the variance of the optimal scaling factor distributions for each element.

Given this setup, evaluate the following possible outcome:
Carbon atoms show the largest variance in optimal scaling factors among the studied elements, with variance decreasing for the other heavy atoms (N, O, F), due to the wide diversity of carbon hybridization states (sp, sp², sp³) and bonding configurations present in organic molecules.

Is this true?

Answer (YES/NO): NO